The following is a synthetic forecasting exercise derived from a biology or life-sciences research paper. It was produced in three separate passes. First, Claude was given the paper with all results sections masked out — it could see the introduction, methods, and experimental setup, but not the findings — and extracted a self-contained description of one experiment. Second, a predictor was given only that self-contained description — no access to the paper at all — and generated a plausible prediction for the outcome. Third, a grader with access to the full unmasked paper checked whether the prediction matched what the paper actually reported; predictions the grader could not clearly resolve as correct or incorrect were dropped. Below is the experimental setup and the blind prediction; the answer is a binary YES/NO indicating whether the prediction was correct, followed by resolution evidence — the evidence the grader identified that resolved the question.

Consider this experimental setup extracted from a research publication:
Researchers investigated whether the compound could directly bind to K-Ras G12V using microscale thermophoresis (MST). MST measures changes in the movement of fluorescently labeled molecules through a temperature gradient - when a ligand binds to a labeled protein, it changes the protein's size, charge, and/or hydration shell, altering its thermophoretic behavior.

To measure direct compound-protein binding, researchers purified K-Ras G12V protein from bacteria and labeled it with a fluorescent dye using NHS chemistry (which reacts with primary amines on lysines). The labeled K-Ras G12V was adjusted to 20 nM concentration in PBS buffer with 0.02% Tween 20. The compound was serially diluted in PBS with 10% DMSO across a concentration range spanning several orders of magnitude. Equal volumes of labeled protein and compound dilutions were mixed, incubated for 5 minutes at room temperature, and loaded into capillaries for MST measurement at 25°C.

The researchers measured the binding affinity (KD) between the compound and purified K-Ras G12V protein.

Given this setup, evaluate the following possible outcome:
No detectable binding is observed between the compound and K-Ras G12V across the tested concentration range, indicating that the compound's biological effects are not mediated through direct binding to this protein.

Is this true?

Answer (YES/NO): NO